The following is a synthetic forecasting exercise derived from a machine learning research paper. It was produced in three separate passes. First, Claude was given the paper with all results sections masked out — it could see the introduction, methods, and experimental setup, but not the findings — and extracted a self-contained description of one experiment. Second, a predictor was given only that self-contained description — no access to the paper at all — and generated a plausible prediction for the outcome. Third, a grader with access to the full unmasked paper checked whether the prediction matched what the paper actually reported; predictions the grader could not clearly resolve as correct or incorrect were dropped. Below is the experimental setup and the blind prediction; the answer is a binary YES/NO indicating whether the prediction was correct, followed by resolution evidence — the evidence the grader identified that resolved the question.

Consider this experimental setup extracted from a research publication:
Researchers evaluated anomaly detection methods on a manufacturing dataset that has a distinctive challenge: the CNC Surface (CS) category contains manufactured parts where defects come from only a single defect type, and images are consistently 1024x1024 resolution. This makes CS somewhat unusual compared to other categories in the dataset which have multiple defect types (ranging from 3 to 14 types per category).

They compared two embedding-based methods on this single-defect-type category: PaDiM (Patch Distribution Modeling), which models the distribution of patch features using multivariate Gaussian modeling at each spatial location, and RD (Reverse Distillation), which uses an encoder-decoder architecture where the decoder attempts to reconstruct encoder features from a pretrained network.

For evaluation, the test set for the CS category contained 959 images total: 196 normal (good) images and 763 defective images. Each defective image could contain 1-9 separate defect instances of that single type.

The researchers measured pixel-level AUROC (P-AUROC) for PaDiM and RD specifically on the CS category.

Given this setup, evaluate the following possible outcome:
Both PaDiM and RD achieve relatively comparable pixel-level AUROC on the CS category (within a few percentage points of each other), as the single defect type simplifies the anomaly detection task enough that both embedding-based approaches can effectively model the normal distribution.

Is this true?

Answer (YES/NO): NO